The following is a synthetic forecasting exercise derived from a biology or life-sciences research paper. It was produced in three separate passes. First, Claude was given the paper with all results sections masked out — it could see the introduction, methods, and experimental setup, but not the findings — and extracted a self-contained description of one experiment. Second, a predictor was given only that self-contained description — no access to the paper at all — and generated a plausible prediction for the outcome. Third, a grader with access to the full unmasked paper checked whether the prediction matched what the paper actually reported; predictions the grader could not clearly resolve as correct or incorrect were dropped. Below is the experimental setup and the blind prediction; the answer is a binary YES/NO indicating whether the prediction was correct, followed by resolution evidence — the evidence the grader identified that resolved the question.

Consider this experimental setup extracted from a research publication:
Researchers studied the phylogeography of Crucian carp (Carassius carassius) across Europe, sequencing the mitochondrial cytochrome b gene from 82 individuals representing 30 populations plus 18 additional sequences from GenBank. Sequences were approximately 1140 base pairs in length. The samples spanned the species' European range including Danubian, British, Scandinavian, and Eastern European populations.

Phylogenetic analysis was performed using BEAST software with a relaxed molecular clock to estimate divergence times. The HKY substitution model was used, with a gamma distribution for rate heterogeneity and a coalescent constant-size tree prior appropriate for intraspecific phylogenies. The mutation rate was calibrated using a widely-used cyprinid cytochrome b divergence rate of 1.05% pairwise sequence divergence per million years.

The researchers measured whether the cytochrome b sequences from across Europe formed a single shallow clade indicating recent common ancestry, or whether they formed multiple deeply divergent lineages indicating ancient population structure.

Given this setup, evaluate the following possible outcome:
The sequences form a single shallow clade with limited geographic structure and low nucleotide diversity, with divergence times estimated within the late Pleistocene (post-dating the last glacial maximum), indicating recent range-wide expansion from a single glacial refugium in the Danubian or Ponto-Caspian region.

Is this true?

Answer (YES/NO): NO